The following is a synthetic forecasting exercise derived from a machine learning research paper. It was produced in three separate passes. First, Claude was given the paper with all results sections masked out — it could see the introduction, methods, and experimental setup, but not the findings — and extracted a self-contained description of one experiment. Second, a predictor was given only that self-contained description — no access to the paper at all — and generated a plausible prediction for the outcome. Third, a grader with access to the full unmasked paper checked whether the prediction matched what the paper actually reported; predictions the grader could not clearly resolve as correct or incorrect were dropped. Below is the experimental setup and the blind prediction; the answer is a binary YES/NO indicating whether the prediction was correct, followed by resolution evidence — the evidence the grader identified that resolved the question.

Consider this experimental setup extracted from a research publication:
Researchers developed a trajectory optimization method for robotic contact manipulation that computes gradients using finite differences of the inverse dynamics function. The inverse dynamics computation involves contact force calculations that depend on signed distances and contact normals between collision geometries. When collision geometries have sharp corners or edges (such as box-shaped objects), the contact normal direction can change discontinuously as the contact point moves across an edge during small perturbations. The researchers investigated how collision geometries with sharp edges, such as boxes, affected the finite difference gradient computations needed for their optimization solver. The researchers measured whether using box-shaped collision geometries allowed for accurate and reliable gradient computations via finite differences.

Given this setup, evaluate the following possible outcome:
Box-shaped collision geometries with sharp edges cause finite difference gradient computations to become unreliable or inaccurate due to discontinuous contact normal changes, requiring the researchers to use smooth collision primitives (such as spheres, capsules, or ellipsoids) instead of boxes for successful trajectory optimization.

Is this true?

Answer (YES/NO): YES